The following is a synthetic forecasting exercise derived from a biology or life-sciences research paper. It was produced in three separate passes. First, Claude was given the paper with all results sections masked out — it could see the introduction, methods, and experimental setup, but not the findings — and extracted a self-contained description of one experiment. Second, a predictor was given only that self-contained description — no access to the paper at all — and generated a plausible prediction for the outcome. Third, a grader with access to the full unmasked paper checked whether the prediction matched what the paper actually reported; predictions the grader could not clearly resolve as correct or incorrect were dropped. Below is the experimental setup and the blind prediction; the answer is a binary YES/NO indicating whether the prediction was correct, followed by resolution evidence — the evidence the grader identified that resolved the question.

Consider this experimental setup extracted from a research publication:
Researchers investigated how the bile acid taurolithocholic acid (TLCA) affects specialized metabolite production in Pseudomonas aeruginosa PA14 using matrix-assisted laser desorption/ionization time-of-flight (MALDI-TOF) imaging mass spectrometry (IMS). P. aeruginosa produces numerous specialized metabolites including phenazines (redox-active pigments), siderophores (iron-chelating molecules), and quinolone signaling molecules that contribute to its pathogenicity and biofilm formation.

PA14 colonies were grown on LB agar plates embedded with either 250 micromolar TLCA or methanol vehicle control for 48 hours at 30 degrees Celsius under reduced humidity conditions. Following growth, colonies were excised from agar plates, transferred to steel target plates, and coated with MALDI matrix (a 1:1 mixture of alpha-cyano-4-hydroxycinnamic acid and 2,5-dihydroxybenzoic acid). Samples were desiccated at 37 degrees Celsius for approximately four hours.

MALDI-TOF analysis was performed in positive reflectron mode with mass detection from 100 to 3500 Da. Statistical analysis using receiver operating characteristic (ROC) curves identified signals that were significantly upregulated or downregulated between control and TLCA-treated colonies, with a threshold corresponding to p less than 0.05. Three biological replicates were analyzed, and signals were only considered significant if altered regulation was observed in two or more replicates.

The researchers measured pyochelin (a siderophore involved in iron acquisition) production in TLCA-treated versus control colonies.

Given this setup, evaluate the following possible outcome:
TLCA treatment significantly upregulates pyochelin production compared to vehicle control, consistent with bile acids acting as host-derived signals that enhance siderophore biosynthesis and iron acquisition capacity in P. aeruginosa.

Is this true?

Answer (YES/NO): YES